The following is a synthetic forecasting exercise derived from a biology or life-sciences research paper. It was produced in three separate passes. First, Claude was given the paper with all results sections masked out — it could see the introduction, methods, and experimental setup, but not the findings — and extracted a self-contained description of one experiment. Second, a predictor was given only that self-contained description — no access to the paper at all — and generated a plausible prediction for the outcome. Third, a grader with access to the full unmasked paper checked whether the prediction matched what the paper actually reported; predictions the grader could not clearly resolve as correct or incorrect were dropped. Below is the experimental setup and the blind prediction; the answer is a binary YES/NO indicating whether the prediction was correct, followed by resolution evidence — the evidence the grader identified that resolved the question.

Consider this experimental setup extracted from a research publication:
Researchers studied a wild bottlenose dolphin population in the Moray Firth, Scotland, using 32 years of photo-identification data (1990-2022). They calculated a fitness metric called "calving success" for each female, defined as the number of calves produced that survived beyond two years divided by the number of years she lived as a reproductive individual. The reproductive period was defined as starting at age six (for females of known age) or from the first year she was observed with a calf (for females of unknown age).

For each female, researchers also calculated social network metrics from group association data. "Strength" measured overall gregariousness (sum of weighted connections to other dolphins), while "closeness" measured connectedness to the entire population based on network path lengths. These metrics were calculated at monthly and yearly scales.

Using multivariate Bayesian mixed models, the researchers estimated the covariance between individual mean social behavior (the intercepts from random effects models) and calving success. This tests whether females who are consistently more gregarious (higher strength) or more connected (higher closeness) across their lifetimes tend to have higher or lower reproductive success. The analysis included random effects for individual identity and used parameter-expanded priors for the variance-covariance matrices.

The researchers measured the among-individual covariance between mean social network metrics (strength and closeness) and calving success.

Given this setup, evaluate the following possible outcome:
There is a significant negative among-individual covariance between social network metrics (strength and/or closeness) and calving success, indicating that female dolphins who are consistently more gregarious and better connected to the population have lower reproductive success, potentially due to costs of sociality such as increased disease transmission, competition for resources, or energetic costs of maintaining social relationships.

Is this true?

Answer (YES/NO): NO